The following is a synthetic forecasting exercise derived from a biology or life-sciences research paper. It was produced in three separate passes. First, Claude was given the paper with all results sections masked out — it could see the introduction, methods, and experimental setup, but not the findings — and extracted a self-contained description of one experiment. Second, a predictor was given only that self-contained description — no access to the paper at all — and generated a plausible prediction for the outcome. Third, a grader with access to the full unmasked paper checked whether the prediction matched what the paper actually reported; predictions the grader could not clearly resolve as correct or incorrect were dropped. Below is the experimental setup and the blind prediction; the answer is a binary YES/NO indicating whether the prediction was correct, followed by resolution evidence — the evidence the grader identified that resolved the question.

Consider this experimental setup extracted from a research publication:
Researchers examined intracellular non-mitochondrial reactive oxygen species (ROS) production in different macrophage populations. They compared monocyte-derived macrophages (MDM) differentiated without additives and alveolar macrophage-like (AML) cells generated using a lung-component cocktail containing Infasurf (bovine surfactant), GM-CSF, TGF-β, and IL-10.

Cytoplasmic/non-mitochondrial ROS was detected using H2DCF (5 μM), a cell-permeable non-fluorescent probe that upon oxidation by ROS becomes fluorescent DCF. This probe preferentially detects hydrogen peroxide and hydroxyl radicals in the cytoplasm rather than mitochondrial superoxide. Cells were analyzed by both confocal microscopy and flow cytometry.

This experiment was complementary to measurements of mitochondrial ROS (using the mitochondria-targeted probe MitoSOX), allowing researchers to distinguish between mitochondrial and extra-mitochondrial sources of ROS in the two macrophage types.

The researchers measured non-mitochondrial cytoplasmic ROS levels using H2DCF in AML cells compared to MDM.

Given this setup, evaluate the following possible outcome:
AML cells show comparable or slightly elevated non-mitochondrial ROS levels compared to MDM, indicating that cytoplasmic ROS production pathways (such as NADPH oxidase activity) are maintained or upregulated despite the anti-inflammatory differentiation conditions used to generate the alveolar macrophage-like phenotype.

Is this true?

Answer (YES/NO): YES